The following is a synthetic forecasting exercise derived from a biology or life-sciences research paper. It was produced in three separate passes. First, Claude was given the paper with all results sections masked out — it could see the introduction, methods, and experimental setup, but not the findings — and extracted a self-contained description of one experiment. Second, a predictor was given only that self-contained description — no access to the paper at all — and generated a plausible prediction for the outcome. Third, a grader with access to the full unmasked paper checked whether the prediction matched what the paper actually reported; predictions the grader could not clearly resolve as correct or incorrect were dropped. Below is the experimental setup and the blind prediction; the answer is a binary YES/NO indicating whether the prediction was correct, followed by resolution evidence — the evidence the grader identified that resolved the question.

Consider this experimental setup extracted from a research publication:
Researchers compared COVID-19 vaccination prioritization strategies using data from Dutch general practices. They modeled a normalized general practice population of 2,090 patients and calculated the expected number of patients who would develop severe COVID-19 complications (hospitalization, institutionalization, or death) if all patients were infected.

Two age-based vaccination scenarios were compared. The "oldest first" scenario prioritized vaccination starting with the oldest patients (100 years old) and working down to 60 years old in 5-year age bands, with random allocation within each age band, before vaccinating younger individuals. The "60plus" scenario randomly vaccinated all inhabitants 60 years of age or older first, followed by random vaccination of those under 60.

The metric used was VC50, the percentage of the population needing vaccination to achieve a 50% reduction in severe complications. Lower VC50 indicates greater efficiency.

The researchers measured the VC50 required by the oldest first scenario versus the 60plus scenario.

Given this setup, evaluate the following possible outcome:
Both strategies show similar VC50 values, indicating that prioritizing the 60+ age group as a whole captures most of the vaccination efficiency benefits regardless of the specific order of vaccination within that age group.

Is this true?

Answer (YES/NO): NO